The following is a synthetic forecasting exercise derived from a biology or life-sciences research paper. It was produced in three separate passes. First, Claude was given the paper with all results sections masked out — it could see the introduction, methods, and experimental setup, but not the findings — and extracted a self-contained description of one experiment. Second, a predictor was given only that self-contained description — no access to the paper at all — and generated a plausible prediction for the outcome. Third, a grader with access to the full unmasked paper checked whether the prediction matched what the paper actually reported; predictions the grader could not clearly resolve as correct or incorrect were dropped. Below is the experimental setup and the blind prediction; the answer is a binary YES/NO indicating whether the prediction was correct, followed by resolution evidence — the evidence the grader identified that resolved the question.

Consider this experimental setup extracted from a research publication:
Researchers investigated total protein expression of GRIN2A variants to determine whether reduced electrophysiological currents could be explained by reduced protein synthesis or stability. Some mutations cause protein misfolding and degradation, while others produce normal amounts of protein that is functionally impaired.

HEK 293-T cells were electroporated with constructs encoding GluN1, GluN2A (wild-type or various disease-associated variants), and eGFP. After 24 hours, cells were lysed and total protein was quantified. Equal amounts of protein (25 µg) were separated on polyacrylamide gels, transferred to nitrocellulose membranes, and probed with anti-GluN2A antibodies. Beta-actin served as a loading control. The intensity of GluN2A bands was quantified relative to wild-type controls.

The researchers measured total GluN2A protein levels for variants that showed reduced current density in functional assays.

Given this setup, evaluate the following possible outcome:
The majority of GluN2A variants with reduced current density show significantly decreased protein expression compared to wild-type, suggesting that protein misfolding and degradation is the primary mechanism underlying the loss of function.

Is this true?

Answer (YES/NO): NO